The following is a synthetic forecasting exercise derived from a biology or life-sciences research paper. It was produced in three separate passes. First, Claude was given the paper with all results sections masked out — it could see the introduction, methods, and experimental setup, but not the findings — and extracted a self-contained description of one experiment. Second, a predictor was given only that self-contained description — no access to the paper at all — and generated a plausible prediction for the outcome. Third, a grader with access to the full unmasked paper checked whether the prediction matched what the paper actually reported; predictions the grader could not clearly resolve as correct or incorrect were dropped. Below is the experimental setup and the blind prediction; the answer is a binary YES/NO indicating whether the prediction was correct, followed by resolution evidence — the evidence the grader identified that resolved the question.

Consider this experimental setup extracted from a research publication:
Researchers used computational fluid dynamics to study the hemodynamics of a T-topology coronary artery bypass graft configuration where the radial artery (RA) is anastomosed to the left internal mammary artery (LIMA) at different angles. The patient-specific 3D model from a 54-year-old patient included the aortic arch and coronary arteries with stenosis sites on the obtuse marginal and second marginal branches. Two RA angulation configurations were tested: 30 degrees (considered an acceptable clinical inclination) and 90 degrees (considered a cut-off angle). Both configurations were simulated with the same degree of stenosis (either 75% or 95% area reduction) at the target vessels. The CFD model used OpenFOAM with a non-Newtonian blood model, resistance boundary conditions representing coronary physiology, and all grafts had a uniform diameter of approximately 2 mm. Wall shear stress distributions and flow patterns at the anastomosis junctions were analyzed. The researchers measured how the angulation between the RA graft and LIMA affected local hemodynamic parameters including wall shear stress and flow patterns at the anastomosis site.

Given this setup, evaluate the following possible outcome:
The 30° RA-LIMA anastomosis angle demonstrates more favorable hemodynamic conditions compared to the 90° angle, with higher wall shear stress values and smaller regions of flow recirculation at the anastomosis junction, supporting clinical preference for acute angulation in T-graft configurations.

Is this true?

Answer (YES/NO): NO